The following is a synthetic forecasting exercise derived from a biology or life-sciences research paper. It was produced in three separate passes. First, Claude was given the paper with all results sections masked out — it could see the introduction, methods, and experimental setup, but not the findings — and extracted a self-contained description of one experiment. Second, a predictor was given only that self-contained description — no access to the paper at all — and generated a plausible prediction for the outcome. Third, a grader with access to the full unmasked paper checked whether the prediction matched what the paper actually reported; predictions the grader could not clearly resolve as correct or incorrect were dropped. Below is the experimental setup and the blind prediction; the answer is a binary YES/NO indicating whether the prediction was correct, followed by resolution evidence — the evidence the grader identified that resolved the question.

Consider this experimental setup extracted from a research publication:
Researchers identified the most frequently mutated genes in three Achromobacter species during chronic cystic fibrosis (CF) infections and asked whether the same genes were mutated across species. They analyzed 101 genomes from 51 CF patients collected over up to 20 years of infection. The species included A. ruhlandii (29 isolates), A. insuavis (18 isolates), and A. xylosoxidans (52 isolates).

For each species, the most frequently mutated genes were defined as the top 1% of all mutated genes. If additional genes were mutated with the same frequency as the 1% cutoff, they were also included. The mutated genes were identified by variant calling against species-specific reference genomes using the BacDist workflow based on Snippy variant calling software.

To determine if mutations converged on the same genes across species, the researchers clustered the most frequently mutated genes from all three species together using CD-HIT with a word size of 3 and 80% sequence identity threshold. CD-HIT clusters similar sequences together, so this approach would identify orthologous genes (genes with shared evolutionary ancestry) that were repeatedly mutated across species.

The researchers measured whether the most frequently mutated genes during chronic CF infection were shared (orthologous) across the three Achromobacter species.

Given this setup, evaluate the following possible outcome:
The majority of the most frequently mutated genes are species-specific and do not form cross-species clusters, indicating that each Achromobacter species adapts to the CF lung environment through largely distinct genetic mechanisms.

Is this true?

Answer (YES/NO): NO